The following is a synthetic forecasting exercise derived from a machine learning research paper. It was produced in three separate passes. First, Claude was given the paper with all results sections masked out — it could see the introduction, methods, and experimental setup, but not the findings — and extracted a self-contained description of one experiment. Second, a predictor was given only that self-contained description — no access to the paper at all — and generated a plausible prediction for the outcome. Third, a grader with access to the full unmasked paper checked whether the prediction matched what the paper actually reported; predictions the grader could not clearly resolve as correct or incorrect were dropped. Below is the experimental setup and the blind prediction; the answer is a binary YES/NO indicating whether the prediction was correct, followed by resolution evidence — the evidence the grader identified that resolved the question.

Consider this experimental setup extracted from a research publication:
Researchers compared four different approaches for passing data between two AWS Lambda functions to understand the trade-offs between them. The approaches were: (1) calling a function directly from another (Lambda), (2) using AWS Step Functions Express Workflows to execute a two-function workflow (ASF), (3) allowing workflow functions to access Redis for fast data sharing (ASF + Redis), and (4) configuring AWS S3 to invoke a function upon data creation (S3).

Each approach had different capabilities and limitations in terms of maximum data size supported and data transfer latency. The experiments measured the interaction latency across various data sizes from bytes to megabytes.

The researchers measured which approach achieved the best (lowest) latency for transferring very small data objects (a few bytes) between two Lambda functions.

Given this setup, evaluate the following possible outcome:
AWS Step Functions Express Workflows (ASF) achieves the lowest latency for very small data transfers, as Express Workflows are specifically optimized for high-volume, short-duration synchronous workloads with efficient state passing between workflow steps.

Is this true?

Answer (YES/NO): NO